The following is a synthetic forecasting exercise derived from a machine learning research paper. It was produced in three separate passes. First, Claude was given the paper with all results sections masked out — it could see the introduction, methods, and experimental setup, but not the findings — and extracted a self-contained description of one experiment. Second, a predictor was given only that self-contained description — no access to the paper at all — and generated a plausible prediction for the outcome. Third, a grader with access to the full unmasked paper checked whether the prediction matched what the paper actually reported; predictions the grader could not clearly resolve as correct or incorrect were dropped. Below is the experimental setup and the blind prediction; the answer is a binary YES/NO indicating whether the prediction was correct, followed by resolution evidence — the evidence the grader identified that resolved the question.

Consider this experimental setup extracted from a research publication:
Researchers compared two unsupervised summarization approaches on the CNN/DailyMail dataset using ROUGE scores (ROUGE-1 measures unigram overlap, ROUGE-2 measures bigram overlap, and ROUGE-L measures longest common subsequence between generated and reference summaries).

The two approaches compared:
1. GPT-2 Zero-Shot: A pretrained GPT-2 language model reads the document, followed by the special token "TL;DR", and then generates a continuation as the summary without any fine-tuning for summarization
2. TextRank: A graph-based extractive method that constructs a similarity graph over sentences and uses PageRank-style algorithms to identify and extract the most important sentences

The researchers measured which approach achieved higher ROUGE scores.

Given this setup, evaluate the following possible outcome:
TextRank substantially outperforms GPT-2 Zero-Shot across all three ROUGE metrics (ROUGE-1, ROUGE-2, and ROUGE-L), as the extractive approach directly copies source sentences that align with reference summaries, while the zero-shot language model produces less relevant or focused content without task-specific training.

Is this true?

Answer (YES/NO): YES